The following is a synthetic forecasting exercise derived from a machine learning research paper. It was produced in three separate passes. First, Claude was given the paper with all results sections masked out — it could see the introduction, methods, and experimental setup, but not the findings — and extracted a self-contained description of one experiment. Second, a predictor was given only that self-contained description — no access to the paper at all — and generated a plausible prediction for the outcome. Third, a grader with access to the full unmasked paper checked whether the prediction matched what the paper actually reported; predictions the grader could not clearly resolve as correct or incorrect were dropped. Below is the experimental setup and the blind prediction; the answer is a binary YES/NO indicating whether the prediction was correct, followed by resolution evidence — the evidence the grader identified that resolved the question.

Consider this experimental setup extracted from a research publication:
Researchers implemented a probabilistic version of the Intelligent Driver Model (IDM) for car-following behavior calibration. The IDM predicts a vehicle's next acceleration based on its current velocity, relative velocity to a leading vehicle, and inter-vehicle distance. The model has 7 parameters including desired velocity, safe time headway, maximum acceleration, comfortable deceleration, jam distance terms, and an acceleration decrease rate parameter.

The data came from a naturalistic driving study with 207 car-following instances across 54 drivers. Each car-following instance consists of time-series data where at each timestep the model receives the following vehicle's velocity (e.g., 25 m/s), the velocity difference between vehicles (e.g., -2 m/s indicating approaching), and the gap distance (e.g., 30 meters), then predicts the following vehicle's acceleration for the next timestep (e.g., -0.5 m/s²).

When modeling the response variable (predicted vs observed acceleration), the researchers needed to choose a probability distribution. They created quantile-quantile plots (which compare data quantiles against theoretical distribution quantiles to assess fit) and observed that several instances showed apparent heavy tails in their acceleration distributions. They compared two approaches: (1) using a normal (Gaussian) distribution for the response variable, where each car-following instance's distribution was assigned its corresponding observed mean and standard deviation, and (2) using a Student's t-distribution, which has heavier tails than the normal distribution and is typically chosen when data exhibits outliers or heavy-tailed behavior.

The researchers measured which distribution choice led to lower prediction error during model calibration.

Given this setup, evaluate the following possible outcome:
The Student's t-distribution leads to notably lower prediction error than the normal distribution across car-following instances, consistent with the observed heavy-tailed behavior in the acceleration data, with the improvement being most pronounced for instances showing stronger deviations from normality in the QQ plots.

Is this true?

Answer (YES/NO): NO